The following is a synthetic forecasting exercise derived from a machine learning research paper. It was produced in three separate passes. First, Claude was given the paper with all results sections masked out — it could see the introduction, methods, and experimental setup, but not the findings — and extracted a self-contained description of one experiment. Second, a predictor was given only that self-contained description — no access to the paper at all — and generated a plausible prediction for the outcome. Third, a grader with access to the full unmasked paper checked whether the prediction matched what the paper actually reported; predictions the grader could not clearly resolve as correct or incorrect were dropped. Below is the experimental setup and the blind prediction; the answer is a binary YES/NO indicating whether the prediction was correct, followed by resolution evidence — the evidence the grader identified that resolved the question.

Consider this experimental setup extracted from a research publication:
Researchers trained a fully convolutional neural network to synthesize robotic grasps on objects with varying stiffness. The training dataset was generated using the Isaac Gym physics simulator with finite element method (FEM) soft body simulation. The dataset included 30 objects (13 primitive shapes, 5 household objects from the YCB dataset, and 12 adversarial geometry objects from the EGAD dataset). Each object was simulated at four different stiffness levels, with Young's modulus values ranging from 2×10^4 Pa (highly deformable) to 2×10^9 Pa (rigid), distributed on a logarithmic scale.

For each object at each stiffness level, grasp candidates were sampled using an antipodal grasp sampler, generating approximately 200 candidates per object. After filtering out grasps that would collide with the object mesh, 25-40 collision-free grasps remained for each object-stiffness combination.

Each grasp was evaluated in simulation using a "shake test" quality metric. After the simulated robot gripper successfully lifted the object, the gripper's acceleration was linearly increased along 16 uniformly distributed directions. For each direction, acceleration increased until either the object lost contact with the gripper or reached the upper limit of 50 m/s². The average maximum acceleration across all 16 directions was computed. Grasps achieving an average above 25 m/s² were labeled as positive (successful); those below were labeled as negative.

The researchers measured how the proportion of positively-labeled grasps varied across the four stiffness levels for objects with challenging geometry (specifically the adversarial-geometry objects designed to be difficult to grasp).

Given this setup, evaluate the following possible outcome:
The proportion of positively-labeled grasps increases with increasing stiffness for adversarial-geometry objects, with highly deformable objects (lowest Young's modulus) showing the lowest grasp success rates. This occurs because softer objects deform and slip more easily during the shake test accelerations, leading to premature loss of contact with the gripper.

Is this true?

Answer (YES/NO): NO